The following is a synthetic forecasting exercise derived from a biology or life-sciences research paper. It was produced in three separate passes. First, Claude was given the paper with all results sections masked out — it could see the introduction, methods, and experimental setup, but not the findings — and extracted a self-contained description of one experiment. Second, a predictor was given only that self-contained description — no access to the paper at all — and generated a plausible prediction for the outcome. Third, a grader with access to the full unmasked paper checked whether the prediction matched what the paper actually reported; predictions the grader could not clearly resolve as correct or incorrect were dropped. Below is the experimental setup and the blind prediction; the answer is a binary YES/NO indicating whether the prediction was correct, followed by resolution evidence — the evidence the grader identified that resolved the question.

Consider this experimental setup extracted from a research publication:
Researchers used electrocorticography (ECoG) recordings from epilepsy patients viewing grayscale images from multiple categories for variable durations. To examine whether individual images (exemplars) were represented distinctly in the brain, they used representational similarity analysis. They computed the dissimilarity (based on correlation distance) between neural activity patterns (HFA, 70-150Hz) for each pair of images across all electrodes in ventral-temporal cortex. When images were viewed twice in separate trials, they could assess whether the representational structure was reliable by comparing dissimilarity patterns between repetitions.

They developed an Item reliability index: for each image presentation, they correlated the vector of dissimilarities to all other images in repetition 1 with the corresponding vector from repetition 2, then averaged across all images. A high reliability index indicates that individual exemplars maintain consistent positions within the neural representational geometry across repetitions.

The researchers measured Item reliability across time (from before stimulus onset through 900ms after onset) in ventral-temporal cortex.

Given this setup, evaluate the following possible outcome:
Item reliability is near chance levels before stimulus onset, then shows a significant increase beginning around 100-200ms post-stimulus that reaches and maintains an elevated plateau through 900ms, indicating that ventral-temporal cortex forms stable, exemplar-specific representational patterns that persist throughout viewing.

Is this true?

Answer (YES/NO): YES